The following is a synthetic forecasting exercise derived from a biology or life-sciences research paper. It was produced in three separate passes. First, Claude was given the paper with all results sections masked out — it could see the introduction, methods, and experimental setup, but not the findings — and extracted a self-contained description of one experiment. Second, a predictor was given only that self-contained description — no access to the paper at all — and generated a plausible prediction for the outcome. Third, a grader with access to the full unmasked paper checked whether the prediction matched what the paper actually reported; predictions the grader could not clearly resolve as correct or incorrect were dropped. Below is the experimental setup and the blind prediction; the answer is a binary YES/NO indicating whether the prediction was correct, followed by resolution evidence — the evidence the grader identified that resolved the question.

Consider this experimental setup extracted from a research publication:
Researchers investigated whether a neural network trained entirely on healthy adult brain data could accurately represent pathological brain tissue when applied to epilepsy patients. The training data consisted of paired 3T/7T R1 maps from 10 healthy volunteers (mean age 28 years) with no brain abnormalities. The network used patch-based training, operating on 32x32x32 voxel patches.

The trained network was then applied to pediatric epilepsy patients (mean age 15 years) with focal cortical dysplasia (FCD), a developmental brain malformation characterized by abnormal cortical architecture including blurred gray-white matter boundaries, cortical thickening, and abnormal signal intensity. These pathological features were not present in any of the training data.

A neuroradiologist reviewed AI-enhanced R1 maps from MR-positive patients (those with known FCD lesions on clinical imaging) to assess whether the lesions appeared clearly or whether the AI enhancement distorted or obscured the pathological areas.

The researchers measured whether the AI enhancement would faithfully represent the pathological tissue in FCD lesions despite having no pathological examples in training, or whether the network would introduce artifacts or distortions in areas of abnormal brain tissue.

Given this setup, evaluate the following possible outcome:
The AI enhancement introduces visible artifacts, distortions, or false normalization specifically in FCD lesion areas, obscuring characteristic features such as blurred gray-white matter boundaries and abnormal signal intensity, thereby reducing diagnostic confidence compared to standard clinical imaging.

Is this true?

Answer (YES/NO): NO